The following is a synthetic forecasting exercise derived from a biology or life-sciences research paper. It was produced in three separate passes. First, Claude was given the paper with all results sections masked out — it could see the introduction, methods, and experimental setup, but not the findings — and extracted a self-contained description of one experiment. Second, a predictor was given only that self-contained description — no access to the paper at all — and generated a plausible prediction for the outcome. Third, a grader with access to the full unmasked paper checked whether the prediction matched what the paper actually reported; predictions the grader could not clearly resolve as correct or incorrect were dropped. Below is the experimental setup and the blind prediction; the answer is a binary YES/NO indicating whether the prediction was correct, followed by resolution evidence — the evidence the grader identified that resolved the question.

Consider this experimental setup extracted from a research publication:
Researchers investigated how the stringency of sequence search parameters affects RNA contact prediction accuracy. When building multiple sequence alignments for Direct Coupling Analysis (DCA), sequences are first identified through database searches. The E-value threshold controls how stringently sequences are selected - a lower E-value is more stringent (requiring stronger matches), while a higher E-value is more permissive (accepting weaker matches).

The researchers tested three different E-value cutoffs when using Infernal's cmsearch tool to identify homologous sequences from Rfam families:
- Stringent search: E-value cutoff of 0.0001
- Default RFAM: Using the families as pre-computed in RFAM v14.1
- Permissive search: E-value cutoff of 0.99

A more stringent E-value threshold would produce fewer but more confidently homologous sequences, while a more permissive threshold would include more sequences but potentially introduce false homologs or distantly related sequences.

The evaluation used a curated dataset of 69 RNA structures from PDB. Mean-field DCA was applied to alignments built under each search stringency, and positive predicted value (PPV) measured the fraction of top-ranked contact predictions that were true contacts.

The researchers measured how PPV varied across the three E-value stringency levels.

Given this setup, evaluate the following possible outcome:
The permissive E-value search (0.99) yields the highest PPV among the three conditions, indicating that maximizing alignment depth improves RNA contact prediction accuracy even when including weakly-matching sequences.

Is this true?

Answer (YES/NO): YES